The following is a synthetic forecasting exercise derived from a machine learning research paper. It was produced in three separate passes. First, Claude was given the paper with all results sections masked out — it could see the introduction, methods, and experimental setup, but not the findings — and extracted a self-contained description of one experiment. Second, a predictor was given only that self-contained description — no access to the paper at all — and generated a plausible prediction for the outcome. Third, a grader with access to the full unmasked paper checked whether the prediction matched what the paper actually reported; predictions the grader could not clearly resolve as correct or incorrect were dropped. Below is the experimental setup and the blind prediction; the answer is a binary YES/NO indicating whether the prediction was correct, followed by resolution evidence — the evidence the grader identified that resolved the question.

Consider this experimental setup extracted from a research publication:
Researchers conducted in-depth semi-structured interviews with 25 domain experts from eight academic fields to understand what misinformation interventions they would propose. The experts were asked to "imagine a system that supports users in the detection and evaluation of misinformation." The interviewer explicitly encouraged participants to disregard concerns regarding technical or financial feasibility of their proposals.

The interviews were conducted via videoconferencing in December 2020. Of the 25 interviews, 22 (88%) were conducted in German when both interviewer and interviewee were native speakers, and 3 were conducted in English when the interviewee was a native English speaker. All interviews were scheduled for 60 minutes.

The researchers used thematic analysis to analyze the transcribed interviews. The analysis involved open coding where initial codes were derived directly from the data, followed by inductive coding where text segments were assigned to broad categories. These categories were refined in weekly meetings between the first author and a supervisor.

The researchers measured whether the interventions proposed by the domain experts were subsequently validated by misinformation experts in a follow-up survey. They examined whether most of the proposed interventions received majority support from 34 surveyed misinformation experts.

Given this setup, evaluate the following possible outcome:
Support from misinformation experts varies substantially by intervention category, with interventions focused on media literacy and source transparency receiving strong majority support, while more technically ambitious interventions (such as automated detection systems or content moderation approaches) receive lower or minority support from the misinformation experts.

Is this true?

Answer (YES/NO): NO